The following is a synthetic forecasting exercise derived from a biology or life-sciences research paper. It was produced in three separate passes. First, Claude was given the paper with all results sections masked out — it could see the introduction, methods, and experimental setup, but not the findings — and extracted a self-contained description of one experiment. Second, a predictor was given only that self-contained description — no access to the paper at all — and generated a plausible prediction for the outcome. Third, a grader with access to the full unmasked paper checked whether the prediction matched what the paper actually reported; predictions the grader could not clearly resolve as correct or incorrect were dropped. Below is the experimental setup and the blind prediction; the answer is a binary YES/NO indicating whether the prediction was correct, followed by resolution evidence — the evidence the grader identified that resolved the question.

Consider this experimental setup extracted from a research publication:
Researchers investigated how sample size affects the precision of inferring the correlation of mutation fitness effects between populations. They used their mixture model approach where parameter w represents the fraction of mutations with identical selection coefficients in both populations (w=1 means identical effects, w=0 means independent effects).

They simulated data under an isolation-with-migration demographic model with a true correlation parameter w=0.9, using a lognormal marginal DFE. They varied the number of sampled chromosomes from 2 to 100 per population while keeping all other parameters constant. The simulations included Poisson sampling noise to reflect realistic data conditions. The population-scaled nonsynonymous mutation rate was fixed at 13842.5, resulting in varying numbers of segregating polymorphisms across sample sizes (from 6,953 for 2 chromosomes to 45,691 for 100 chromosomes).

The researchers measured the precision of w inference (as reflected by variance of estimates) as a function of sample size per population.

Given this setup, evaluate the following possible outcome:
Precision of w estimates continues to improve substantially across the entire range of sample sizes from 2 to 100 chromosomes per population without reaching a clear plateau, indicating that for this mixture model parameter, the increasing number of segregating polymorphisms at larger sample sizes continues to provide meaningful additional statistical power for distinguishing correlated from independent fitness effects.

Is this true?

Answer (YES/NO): NO